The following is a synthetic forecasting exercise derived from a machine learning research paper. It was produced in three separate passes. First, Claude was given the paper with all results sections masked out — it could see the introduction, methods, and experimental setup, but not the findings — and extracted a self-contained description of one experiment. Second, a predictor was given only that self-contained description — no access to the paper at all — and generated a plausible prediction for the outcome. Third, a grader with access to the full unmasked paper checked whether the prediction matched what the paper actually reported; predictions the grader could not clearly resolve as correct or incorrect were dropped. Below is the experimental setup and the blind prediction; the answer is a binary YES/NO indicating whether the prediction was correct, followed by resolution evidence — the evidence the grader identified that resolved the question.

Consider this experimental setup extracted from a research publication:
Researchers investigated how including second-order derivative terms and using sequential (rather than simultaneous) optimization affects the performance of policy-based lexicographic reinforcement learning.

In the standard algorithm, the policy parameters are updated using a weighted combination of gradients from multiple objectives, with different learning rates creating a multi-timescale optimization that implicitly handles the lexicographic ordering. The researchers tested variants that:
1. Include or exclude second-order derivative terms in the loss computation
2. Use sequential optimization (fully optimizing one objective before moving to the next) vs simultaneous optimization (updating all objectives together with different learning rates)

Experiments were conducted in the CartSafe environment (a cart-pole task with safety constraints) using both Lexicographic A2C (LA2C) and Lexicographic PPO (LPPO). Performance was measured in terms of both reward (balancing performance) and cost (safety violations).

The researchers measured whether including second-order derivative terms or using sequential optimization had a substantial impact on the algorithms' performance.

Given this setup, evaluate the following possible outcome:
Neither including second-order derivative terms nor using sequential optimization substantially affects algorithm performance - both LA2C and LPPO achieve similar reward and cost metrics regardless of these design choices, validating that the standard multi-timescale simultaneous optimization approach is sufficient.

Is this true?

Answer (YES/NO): YES